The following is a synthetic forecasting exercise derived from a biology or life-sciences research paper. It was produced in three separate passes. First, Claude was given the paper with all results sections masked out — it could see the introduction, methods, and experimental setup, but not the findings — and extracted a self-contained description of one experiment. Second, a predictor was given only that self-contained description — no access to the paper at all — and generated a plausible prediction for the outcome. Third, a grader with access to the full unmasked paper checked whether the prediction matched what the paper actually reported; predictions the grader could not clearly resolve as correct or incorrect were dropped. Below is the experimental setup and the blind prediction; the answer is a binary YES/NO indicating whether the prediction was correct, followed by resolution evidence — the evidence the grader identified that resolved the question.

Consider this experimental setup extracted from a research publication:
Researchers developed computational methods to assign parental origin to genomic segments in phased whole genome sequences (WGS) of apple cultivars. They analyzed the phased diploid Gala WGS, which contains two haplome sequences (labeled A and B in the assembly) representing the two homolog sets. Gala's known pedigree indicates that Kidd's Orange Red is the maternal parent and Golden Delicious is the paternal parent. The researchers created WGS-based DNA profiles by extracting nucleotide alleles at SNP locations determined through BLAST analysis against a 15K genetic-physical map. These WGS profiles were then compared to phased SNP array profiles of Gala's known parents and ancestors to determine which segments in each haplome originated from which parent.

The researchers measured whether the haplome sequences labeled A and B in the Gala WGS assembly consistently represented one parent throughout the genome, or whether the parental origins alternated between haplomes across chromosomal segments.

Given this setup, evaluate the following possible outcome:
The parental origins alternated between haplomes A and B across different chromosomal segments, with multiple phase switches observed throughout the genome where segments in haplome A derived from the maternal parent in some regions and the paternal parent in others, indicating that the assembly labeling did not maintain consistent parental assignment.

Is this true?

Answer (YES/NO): YES